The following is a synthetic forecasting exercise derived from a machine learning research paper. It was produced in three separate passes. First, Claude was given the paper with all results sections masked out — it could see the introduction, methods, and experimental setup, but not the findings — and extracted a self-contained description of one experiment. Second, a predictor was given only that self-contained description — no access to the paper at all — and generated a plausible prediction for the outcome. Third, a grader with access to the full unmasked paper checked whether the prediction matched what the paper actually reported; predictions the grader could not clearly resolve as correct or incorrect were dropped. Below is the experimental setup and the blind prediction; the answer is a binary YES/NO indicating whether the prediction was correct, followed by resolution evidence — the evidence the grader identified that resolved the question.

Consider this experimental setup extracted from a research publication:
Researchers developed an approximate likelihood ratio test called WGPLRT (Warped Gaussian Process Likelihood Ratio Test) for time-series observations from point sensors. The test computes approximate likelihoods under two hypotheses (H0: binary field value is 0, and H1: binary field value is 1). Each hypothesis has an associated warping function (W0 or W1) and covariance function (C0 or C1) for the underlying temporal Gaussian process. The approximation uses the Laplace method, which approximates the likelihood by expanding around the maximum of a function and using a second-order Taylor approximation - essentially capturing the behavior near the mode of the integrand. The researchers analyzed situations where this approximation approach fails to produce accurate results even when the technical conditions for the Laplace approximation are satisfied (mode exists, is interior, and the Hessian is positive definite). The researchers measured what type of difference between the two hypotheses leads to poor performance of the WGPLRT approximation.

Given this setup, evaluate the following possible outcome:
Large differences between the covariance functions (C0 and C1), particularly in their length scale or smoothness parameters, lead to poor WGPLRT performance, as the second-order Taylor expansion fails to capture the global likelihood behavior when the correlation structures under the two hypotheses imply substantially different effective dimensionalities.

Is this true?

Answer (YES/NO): NO